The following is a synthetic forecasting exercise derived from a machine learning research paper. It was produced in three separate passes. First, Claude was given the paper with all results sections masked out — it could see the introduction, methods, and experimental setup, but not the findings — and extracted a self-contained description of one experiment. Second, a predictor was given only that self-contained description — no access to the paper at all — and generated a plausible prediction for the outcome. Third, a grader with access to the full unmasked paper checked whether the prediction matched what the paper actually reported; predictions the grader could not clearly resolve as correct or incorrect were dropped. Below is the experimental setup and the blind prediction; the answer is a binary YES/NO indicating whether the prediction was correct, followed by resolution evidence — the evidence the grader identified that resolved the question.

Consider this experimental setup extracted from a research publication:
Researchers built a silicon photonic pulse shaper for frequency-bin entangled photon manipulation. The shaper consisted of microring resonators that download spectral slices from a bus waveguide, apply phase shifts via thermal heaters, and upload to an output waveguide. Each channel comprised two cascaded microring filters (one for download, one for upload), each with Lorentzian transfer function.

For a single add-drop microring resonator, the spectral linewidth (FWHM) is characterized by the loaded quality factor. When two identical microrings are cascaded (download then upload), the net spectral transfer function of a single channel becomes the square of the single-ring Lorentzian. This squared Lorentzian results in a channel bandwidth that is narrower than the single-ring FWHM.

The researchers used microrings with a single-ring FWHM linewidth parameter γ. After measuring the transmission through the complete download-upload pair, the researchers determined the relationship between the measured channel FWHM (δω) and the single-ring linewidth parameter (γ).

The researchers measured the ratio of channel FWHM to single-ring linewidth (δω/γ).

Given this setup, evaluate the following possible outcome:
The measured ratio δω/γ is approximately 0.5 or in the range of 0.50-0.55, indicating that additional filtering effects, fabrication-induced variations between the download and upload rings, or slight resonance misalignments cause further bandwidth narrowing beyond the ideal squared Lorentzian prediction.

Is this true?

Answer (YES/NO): NO